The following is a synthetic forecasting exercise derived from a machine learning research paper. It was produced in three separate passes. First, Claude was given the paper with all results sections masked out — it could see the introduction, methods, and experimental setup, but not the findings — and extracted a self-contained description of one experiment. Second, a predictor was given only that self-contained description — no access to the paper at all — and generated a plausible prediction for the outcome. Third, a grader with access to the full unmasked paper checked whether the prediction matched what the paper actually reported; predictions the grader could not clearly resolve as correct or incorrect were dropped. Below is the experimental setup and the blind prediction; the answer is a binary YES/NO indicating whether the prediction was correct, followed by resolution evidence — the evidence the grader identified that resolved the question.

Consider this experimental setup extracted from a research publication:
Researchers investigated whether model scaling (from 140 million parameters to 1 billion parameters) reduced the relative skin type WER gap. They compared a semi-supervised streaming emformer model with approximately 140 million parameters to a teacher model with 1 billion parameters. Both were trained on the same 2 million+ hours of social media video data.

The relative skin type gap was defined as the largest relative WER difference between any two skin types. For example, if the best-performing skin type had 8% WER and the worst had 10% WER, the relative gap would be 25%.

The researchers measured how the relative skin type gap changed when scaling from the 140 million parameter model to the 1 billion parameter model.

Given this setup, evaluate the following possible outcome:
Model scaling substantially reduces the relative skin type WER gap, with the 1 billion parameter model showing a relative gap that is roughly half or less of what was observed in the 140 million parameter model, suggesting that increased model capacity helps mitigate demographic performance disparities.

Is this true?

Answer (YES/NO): NO